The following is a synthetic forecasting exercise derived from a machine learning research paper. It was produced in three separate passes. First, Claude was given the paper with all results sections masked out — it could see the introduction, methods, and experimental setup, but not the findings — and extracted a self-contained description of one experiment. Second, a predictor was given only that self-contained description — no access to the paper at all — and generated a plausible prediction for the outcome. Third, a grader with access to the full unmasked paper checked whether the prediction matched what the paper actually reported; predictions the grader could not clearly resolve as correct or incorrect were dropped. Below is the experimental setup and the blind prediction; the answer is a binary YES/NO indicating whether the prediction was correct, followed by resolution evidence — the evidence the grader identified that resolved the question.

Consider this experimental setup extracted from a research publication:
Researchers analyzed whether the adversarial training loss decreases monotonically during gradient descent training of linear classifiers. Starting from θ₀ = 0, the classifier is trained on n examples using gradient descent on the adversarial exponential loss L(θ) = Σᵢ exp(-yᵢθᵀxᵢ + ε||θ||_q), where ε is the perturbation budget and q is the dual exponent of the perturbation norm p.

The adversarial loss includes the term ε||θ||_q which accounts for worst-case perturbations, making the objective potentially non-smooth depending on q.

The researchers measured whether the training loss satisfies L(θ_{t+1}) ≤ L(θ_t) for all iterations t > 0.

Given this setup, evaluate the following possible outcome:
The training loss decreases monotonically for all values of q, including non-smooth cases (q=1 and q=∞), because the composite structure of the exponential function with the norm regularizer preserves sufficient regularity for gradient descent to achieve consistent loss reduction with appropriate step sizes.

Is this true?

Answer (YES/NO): NO